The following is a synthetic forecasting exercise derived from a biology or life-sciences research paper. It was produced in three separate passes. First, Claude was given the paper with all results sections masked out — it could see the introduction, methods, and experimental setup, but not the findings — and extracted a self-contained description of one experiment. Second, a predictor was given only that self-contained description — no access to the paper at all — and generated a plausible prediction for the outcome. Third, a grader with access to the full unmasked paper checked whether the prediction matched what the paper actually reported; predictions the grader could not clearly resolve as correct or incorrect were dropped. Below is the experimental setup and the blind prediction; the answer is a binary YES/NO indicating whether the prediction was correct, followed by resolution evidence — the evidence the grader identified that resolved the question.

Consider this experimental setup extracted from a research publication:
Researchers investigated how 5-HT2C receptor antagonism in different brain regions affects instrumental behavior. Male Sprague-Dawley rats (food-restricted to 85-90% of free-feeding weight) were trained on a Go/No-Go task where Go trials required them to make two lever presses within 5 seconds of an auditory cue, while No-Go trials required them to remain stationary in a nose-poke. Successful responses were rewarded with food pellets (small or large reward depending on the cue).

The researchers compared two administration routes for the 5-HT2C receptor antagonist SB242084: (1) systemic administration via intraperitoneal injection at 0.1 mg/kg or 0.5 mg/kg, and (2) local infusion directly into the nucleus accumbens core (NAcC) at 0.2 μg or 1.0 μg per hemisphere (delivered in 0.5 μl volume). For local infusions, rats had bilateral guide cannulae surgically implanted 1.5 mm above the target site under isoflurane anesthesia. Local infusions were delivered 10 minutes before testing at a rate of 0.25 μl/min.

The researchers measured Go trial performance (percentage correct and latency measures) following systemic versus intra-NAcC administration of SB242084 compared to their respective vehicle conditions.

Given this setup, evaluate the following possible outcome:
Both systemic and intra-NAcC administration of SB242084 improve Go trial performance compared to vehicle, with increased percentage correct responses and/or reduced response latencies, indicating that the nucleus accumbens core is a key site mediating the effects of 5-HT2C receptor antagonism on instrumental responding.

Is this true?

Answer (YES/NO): NO